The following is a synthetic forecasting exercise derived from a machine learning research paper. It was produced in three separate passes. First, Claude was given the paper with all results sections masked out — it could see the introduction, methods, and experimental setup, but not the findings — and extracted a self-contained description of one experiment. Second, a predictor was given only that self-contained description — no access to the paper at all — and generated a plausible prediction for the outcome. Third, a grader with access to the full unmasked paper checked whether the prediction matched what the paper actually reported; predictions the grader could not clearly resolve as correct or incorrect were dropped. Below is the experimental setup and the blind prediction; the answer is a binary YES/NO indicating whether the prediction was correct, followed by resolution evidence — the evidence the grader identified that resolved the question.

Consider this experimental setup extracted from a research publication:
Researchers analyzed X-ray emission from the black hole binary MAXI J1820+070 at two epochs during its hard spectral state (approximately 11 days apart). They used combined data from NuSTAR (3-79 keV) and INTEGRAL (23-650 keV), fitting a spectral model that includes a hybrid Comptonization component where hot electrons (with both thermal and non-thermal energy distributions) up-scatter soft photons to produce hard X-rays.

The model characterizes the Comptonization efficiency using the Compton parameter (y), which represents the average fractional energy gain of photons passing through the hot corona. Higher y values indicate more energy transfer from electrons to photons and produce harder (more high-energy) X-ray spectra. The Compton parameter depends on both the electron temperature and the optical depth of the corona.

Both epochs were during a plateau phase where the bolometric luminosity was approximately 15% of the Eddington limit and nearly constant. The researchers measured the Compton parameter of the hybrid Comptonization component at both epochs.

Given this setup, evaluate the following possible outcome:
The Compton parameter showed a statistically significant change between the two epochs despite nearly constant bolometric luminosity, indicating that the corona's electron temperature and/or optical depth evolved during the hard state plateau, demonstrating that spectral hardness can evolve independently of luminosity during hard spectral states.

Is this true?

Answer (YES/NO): YES